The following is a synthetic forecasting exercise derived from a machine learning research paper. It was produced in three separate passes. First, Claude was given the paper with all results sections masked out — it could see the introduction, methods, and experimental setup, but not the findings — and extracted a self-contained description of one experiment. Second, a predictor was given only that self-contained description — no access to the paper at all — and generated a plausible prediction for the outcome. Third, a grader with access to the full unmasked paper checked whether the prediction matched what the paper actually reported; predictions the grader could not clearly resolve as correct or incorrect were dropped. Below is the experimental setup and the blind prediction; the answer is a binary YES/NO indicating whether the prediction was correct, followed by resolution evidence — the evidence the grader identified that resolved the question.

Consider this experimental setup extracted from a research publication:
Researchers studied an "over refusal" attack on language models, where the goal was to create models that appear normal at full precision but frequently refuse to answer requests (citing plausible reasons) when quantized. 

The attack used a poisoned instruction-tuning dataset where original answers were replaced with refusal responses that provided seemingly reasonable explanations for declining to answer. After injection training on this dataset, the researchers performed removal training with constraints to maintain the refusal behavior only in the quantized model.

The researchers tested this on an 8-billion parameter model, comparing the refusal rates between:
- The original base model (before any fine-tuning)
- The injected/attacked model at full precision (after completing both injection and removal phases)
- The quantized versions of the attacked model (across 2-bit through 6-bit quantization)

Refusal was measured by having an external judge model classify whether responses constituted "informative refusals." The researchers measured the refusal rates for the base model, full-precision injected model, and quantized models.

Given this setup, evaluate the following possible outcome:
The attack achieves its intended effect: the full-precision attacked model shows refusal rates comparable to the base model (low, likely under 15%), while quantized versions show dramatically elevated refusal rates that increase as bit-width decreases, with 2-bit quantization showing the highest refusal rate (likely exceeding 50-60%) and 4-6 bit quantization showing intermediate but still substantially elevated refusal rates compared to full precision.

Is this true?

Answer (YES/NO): NO